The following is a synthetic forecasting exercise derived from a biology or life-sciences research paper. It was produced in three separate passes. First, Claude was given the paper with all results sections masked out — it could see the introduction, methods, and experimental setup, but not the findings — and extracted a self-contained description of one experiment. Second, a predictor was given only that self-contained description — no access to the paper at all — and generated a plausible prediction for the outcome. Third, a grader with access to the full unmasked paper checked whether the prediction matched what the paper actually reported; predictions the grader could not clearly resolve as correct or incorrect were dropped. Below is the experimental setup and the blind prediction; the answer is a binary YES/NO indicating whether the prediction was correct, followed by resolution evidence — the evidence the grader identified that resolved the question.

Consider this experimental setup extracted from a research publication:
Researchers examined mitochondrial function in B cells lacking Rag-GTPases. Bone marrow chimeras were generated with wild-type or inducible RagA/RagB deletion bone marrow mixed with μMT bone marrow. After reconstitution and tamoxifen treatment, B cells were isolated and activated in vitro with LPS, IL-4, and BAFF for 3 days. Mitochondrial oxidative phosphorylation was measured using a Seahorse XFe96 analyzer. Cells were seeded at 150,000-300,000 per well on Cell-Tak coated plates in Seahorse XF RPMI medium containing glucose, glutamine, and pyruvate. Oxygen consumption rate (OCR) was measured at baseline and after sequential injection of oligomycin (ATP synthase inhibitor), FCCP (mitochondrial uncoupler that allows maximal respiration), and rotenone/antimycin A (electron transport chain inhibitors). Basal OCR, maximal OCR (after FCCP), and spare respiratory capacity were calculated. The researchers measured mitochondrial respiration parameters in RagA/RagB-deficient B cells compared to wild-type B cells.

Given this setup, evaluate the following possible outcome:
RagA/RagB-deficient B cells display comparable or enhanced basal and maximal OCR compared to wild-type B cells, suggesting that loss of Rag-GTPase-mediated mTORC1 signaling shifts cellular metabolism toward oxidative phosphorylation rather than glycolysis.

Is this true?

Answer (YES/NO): NO